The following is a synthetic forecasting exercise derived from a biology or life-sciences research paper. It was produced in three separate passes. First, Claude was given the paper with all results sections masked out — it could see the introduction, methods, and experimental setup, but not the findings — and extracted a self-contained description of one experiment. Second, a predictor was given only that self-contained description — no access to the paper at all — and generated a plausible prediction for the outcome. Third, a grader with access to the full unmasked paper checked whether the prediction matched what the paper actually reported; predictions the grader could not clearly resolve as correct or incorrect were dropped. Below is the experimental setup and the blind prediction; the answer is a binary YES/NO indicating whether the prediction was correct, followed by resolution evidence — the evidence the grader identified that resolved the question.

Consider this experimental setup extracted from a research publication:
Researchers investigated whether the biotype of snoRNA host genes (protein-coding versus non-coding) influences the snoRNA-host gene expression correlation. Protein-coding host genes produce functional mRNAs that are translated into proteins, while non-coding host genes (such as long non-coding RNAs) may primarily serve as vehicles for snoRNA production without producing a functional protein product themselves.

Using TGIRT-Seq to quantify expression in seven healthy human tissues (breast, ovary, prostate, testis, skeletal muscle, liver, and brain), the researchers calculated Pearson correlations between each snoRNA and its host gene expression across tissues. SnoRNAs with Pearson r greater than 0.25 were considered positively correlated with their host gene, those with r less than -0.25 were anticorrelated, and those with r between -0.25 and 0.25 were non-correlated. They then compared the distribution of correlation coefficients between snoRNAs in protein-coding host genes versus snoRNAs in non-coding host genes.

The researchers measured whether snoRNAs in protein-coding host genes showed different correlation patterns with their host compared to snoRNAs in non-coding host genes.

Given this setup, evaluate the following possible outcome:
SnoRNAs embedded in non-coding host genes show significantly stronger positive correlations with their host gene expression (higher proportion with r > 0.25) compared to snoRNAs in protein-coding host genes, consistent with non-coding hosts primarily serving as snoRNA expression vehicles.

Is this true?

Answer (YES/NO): YES